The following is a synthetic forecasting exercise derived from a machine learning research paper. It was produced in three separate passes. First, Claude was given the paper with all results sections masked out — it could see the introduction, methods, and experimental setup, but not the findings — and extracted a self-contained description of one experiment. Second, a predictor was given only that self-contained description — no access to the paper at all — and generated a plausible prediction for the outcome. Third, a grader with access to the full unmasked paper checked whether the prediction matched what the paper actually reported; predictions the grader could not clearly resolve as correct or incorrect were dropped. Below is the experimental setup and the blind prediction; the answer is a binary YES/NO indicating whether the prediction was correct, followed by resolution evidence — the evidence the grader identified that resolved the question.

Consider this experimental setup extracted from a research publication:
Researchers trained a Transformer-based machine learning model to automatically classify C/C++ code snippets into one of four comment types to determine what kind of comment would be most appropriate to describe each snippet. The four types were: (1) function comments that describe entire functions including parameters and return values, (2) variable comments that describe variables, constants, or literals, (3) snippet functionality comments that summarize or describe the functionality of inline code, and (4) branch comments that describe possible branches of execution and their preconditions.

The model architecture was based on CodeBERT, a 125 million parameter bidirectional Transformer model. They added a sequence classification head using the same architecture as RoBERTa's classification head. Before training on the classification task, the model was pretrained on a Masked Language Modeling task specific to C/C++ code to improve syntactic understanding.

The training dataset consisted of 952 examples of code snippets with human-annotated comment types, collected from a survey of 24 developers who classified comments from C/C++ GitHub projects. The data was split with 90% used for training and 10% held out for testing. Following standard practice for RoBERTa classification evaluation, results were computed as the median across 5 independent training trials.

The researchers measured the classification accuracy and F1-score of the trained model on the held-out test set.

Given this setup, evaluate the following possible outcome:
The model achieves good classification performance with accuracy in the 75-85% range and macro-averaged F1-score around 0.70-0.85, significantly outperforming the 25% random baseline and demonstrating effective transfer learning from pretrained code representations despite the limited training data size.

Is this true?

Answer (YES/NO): NO